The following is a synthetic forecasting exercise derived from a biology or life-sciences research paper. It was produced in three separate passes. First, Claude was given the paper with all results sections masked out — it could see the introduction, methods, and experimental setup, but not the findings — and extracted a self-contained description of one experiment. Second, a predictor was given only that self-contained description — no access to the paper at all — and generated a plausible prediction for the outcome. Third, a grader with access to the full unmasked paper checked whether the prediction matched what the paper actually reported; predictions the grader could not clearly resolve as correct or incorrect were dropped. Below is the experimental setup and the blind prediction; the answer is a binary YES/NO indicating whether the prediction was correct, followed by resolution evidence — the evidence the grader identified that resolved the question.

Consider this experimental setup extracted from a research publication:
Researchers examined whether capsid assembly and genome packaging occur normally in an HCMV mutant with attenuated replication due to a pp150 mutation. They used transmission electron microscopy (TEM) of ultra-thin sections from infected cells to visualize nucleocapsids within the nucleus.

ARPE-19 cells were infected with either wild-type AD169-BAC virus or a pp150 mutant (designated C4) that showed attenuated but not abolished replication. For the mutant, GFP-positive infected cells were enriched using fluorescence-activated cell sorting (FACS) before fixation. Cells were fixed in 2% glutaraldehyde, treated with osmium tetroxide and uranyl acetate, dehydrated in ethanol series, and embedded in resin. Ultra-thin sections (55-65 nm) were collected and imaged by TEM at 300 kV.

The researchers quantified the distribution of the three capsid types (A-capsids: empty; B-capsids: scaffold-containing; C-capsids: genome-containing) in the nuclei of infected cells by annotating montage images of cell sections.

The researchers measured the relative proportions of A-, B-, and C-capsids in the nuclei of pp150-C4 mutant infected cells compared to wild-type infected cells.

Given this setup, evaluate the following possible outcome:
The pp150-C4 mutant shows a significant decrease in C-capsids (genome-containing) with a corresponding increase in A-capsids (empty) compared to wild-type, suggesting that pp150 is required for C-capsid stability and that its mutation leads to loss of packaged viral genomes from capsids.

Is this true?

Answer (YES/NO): NO